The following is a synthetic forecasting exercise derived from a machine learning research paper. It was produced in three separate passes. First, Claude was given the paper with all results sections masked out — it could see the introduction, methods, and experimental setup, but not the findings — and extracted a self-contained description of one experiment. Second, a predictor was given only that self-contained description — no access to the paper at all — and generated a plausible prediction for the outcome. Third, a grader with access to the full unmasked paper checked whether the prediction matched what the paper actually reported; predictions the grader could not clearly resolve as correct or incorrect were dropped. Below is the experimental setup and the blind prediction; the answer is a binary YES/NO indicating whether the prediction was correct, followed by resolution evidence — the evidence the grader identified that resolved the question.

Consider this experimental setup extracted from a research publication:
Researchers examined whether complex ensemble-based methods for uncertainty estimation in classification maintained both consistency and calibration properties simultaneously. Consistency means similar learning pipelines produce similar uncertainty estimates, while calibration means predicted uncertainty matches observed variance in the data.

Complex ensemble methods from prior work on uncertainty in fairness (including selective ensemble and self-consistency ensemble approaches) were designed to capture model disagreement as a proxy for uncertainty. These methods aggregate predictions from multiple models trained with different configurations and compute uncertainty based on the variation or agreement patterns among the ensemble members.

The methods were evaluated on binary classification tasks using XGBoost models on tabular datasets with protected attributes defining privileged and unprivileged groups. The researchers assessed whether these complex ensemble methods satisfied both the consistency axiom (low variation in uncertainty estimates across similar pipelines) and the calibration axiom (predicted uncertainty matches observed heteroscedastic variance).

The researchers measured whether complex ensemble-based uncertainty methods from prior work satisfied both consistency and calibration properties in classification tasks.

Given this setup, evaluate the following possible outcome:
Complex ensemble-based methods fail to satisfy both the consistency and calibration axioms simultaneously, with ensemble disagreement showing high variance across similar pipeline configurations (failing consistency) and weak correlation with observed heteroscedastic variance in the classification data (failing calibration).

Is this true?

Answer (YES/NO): YES